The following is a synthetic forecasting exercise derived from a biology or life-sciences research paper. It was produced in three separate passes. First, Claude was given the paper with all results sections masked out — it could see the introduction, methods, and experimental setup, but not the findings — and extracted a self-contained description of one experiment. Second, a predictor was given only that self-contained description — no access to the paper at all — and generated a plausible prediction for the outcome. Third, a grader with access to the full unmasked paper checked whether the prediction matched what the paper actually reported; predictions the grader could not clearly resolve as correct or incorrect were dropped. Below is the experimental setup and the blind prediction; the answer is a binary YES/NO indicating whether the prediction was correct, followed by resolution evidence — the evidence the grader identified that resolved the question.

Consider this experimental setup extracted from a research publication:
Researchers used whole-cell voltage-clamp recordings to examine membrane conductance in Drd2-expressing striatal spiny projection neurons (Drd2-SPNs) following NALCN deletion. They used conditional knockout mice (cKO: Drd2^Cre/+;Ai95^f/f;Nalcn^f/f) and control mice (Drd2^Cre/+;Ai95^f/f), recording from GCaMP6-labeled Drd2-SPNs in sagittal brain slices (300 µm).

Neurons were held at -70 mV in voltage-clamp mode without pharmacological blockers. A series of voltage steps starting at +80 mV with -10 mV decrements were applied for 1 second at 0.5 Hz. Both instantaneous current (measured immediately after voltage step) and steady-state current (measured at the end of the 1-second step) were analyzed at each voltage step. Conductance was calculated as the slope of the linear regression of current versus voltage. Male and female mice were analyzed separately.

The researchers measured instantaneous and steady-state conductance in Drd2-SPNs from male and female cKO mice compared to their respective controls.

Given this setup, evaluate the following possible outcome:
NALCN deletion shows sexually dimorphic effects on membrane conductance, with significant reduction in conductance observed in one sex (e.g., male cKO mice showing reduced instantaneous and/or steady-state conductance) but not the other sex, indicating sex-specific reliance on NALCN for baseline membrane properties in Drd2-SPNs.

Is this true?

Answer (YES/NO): YES